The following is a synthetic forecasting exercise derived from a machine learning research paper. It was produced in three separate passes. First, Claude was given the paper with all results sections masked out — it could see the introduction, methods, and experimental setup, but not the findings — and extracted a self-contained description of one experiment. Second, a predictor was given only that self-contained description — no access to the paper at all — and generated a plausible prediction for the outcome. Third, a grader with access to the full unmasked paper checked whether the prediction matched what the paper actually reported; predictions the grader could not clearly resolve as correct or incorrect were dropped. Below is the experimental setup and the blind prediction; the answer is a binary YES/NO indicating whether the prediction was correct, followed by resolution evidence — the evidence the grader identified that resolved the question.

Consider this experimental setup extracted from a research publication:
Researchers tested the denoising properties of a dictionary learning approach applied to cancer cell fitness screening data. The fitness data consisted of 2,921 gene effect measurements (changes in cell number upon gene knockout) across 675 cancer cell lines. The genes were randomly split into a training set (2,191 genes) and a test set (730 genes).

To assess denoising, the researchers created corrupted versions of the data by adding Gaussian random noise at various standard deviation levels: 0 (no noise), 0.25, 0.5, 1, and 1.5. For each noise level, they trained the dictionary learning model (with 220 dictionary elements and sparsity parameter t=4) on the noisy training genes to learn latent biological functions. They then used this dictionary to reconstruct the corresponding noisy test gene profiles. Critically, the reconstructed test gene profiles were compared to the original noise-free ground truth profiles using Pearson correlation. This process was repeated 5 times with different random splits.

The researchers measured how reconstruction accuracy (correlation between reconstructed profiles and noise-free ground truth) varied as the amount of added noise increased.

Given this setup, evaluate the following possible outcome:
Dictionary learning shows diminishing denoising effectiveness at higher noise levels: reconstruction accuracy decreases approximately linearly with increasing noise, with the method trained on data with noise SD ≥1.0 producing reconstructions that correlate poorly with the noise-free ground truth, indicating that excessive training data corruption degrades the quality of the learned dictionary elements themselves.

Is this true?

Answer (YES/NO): NO